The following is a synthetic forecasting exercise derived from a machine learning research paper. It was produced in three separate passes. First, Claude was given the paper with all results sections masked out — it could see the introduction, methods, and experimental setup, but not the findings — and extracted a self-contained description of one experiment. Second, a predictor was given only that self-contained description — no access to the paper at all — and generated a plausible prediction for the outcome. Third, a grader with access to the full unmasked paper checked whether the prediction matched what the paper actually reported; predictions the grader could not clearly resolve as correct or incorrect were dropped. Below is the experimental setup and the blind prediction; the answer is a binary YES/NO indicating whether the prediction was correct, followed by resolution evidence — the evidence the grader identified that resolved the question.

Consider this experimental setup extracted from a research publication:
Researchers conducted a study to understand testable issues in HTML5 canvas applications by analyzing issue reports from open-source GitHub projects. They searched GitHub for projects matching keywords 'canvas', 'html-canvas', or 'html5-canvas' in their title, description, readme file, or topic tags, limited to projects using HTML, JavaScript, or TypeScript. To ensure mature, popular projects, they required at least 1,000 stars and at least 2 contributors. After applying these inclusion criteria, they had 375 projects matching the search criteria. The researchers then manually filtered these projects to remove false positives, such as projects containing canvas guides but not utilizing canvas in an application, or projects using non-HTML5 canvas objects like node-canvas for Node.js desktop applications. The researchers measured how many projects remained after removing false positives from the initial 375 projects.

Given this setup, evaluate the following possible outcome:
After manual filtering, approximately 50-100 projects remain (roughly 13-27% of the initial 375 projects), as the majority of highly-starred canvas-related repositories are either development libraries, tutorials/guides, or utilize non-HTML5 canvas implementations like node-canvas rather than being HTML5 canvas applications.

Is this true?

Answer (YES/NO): NO